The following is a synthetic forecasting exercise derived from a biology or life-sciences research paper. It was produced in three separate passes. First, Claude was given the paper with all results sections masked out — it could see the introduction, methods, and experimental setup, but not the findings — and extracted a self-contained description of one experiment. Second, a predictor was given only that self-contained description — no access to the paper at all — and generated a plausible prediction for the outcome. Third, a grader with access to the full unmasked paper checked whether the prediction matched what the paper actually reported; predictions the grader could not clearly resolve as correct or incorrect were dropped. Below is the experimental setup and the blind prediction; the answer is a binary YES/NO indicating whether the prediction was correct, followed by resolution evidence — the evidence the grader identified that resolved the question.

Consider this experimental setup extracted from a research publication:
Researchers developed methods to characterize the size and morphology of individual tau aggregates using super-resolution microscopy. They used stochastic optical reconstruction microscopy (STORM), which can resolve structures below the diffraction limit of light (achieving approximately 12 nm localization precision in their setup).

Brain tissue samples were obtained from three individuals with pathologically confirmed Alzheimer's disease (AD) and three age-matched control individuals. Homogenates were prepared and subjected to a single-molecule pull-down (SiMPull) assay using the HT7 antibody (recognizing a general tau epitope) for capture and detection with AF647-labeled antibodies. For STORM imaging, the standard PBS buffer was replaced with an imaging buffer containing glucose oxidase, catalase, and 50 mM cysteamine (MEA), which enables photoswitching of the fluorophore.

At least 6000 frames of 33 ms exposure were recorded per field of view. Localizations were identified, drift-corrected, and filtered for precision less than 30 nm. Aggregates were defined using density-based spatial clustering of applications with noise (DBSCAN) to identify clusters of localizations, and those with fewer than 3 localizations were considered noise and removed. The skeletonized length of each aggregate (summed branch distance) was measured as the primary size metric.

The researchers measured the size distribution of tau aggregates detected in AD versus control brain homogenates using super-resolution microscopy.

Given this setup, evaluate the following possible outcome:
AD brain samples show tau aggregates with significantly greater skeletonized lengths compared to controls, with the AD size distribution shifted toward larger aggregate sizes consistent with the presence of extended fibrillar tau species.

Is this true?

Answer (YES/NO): NO